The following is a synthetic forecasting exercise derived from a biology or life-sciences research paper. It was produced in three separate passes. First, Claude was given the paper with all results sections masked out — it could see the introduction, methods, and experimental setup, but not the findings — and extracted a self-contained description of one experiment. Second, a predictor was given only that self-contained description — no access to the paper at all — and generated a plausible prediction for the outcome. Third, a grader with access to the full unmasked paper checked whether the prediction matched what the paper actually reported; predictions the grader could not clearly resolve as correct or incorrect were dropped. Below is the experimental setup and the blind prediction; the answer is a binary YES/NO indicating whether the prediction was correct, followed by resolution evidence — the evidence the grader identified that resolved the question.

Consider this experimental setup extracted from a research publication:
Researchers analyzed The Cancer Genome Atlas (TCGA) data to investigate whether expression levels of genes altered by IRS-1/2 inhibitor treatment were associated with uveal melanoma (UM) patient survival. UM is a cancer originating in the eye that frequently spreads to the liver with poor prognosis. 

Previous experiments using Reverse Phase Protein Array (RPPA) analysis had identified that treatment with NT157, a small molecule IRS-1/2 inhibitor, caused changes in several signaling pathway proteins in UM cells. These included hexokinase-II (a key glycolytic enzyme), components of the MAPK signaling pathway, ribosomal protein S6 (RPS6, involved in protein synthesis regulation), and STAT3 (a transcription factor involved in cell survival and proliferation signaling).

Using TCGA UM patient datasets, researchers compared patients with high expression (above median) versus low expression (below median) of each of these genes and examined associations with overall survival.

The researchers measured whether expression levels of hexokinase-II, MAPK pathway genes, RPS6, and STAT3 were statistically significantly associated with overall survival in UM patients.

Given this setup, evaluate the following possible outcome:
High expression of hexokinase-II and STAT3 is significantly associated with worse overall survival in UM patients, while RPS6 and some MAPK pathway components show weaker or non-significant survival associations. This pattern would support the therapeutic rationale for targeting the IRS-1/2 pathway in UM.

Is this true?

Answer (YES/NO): NO